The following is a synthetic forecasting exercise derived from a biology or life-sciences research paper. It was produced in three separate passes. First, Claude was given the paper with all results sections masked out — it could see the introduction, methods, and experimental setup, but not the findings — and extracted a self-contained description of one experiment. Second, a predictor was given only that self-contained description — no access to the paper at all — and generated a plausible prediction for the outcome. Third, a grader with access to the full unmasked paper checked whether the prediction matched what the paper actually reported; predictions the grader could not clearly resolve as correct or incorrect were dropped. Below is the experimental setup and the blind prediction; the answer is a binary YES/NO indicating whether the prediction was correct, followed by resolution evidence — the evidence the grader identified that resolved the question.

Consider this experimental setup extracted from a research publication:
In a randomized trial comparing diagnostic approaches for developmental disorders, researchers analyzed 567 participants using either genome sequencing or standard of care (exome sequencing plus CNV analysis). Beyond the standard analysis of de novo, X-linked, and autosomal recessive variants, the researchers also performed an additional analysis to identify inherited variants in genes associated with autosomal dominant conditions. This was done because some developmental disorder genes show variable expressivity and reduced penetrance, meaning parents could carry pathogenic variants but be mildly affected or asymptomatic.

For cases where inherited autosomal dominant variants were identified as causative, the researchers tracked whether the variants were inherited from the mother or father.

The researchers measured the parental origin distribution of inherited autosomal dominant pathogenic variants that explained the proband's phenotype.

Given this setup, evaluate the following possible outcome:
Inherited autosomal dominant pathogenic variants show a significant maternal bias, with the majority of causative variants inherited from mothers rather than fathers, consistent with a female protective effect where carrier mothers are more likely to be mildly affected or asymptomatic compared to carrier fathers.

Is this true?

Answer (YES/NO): YES